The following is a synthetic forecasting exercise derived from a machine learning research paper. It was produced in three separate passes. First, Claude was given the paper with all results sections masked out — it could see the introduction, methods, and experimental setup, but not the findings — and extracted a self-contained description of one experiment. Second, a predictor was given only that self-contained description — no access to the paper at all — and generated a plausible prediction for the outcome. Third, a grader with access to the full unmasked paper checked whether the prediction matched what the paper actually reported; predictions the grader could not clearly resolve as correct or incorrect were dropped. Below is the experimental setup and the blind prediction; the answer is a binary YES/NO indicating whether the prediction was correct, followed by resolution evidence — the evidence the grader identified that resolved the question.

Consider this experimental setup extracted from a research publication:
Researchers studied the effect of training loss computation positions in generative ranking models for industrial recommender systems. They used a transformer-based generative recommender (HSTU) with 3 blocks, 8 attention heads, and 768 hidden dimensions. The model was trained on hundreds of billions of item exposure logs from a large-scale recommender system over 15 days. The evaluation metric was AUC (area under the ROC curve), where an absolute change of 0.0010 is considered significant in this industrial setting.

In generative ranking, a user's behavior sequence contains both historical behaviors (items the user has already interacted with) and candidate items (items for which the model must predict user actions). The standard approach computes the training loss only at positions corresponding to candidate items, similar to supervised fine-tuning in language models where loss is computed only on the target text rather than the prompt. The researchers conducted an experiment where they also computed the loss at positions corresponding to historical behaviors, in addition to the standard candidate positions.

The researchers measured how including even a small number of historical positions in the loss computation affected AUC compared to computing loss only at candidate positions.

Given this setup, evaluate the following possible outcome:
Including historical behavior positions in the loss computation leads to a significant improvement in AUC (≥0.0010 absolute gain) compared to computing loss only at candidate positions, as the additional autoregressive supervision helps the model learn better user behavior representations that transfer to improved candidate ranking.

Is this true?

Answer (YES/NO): NO